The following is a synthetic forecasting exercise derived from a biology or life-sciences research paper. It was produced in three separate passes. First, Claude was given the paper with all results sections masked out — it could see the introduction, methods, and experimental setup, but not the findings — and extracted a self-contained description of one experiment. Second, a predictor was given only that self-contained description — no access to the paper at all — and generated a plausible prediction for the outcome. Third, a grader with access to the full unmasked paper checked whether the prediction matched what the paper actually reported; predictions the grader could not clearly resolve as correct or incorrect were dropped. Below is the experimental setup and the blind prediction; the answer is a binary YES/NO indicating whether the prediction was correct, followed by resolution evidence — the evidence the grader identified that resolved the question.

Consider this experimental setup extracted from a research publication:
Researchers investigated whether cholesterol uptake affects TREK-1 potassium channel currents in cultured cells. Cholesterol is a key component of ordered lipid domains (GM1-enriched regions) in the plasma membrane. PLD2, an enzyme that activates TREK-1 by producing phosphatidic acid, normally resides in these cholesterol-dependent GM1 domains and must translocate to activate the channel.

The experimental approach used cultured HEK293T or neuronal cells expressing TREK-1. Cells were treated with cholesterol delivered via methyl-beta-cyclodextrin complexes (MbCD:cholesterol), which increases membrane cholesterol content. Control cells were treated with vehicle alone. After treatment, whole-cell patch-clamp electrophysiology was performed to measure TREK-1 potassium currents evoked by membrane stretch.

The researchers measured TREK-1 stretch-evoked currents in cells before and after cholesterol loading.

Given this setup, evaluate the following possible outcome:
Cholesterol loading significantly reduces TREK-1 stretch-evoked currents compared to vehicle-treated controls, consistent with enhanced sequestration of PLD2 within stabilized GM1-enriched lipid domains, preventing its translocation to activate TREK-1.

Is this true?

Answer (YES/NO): NO